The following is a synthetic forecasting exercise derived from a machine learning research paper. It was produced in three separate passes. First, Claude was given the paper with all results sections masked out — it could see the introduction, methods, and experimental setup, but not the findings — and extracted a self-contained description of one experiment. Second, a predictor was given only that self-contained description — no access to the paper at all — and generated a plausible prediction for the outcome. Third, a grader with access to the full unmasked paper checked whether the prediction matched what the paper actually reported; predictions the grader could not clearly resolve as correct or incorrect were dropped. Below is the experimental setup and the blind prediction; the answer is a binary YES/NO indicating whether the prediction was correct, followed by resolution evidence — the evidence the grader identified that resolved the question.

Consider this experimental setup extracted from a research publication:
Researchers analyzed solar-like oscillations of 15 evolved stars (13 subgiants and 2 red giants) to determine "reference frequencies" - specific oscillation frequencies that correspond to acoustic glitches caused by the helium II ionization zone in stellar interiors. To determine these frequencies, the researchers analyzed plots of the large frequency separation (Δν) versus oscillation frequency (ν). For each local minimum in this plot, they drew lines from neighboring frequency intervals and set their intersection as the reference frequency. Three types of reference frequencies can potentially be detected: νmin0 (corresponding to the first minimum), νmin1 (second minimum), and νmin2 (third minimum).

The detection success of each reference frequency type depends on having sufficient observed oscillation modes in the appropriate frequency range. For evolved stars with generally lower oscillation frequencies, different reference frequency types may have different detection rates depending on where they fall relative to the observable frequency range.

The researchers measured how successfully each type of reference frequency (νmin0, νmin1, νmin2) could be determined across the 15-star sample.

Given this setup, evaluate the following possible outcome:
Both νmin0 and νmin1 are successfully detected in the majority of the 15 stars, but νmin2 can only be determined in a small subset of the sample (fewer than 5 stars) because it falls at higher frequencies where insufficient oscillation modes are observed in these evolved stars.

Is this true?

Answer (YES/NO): NO